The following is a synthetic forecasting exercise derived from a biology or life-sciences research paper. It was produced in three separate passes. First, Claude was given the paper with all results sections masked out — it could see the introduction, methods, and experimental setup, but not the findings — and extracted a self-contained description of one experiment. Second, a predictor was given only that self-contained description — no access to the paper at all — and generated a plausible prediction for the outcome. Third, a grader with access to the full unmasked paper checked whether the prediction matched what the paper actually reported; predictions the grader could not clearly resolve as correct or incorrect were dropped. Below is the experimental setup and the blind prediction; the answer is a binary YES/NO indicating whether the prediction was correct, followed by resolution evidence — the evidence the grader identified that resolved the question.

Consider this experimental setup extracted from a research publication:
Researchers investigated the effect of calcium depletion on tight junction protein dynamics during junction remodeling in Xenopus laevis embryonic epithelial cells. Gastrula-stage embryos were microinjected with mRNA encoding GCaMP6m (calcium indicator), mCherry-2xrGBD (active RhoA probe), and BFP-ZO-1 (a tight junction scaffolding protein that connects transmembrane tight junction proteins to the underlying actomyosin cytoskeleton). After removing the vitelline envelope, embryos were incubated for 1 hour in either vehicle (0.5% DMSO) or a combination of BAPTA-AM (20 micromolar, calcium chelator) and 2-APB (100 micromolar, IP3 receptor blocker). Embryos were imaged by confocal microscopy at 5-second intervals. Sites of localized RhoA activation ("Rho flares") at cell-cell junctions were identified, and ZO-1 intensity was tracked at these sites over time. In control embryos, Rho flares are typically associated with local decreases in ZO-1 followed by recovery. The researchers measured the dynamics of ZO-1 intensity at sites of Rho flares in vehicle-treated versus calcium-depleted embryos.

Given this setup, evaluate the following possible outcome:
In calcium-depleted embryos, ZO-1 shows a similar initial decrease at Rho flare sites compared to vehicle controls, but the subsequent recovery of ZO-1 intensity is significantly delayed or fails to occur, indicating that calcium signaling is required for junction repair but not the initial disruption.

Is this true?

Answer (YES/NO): NO